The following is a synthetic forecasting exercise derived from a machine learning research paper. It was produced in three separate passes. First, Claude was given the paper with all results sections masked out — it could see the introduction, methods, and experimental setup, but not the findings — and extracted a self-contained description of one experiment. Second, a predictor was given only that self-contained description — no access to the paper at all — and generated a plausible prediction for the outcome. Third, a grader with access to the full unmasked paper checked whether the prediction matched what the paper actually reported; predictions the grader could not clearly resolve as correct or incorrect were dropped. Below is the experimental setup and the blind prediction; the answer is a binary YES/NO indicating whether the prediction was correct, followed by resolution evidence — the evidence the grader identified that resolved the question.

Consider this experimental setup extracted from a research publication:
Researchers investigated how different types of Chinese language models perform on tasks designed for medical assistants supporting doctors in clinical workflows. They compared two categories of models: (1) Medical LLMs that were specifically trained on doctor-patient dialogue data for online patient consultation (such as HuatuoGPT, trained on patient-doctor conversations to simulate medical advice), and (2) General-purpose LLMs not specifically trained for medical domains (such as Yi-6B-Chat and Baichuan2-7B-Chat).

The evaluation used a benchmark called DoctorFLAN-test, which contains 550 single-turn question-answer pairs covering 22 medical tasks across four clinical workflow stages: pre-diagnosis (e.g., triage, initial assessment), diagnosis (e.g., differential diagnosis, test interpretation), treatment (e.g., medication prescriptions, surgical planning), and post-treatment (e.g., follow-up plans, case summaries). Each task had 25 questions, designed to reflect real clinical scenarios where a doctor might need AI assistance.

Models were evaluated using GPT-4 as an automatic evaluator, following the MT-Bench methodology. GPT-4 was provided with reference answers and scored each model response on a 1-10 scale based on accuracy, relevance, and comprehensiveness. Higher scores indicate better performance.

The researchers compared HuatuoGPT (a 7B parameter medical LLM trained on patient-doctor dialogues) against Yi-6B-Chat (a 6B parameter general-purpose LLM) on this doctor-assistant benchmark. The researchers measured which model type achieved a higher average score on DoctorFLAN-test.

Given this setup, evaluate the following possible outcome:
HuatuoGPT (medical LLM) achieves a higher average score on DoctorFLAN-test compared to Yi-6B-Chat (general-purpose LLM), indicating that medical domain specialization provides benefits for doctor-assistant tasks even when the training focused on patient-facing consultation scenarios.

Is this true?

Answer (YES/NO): NO